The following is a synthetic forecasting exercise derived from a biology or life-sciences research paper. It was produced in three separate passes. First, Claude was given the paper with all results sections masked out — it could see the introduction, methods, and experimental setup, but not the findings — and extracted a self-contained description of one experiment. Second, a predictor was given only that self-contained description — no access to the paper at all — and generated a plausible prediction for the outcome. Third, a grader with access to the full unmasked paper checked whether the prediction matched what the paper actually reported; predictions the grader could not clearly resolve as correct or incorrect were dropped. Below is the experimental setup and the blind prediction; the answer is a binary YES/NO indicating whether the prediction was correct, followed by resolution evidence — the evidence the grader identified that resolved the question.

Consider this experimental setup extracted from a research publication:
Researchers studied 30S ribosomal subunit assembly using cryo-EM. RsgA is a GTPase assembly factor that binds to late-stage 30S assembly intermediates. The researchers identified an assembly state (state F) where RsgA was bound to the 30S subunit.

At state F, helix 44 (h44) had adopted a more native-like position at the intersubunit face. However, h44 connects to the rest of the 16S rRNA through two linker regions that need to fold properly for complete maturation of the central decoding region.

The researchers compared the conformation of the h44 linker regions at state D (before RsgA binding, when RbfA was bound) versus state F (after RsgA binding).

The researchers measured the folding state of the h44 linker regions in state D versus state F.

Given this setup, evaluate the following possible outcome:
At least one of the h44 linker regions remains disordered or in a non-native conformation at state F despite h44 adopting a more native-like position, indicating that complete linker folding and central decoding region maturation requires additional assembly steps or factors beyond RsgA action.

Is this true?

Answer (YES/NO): NO